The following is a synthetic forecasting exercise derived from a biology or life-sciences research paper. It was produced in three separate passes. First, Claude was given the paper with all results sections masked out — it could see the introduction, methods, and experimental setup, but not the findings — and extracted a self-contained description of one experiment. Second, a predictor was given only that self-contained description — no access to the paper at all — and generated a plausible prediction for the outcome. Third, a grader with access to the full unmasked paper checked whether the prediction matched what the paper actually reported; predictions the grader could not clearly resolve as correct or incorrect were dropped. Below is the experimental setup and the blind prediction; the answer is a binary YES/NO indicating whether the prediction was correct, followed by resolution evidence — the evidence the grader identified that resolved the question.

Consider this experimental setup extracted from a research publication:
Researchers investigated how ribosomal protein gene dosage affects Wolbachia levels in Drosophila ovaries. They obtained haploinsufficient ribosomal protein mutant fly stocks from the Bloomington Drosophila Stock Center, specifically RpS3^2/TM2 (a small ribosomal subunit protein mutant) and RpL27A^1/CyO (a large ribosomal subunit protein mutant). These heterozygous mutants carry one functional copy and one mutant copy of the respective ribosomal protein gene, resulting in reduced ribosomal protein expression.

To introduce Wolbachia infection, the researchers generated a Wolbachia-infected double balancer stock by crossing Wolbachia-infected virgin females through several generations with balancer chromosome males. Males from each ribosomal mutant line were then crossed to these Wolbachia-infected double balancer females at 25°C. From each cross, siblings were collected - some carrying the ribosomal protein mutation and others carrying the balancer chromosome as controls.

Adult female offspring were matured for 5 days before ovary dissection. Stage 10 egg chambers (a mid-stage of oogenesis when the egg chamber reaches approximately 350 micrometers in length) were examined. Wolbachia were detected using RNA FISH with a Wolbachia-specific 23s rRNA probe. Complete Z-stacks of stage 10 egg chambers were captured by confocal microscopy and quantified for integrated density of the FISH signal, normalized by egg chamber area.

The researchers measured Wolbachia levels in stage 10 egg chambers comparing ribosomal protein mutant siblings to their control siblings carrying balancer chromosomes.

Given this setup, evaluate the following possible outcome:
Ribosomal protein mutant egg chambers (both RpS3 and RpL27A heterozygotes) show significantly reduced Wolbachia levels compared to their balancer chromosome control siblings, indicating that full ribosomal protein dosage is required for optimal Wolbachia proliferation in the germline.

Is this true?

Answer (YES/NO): NO